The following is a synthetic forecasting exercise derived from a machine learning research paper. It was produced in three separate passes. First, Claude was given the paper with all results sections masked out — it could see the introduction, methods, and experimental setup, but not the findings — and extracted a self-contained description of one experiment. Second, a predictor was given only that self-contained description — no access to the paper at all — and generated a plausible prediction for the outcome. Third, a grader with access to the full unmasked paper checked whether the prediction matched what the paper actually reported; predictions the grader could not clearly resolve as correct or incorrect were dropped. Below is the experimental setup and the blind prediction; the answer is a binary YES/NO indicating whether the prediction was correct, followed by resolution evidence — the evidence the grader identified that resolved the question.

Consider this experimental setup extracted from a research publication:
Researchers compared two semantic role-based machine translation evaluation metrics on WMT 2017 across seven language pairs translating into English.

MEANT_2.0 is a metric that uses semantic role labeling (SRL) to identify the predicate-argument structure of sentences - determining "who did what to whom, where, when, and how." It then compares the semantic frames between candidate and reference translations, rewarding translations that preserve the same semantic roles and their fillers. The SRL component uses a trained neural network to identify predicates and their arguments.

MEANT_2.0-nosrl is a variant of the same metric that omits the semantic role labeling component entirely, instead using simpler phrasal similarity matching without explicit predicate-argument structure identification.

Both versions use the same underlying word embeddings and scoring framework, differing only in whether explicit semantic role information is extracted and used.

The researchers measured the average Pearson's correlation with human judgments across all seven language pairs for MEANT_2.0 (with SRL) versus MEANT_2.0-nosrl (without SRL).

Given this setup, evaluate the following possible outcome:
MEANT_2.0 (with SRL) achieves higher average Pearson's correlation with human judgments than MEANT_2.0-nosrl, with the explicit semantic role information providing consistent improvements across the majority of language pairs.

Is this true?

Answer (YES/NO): YES